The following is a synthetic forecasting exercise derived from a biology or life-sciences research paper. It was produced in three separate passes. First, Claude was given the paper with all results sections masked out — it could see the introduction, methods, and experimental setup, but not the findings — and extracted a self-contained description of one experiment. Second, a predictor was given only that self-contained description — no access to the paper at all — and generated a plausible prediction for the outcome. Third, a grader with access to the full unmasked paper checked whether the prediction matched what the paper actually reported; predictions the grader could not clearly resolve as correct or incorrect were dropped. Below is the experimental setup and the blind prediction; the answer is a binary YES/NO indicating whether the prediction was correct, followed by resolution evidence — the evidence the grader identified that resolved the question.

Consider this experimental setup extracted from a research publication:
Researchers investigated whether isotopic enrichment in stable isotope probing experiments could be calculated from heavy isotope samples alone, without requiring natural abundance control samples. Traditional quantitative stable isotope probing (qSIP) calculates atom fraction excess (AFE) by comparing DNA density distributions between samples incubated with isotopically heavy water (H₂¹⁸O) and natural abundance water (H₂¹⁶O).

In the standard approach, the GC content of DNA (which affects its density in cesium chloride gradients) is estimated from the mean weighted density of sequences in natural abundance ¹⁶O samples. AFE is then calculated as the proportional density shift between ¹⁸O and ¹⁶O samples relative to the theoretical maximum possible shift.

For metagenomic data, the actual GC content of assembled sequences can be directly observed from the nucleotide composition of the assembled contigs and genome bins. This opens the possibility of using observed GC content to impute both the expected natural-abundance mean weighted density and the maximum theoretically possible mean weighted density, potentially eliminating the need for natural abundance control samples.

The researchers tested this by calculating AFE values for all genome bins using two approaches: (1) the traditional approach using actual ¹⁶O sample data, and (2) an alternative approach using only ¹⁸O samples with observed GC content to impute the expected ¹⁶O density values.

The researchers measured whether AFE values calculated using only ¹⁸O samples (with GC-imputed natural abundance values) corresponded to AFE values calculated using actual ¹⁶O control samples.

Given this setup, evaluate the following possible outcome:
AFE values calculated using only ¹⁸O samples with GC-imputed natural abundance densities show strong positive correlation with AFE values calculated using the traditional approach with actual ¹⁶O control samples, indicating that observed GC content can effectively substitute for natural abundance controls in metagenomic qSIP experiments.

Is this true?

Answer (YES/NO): YES